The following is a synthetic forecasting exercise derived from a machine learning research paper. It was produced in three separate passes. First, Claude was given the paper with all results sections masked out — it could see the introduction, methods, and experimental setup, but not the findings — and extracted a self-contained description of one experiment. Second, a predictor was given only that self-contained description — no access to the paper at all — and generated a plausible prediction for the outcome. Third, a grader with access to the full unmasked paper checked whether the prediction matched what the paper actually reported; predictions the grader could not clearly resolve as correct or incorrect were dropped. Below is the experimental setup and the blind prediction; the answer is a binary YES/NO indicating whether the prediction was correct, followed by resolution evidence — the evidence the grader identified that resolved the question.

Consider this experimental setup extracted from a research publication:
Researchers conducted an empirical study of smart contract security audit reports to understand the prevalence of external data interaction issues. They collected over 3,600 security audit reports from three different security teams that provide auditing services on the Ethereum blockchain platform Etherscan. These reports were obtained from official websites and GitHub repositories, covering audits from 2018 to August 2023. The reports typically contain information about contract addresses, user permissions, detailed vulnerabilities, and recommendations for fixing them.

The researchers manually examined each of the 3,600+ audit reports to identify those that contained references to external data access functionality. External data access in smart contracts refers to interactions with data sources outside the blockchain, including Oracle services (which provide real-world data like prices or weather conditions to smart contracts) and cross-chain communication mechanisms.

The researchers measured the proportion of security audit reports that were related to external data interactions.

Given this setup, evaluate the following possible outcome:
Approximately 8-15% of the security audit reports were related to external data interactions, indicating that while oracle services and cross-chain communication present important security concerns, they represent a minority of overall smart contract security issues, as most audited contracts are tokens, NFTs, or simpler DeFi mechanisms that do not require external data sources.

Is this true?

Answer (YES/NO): YES